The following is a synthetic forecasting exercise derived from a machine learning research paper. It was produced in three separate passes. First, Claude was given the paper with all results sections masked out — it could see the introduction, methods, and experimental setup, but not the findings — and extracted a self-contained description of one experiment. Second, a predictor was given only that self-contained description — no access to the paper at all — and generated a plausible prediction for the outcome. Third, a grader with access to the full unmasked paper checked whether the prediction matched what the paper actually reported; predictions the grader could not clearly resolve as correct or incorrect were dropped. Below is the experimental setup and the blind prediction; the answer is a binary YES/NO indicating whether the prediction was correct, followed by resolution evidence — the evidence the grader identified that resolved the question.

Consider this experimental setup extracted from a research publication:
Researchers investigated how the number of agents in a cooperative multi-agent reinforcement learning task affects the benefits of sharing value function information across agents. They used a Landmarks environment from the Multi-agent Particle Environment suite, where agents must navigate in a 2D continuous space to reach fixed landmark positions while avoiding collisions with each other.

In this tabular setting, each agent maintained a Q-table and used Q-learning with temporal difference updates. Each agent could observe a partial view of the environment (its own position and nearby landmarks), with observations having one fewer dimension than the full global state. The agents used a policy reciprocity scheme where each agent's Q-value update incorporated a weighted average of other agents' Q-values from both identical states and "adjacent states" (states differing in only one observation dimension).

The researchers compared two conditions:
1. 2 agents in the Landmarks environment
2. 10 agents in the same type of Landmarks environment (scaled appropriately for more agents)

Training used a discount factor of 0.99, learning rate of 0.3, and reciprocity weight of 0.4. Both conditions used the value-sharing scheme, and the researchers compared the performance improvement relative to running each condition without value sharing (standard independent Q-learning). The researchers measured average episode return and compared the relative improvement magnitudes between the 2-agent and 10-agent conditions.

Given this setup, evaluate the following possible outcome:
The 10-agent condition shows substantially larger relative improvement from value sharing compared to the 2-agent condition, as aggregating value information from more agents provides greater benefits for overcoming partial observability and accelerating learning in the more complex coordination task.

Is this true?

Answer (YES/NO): YES